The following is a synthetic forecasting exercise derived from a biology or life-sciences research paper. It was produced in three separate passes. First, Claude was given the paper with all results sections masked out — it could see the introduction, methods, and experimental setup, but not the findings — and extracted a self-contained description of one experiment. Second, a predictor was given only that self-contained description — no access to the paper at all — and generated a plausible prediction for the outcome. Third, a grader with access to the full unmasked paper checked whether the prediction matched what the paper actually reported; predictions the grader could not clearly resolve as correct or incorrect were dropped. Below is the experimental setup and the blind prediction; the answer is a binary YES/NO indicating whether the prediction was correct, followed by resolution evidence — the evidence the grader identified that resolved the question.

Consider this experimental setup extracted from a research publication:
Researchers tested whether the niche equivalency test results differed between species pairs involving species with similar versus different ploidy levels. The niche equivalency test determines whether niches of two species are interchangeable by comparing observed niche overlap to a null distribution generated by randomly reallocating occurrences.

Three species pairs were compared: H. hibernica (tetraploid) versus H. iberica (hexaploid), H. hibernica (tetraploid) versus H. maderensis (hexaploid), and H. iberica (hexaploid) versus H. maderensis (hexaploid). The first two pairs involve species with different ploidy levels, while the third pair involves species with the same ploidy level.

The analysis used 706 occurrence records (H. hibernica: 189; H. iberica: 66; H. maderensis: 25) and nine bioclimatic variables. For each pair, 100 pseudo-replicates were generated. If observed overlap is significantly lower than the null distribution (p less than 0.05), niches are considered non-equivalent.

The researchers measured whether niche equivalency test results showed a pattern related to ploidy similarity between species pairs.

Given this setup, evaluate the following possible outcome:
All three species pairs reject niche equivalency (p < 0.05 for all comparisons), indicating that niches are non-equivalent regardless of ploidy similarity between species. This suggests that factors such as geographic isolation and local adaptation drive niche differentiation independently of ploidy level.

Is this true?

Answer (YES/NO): YES